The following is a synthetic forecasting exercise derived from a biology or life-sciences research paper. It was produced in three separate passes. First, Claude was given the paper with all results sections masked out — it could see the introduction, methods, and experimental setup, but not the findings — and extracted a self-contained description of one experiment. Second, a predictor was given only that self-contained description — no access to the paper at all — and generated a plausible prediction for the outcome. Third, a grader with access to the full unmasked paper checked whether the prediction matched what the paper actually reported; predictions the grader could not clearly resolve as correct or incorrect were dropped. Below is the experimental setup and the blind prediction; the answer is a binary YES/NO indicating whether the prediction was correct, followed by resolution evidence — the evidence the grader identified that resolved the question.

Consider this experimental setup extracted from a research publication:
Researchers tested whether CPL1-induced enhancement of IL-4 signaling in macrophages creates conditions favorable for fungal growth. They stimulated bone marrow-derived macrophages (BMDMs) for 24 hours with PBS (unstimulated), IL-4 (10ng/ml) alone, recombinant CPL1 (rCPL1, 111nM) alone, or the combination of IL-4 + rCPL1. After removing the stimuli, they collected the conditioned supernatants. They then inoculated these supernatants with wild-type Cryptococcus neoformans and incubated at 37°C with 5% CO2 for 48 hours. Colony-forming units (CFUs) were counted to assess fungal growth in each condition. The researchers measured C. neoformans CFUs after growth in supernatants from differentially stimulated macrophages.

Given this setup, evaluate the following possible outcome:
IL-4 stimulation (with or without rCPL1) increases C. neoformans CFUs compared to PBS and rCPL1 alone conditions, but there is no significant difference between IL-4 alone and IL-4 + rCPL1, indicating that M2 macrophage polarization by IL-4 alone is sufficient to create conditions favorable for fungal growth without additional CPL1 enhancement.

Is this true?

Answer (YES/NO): NO